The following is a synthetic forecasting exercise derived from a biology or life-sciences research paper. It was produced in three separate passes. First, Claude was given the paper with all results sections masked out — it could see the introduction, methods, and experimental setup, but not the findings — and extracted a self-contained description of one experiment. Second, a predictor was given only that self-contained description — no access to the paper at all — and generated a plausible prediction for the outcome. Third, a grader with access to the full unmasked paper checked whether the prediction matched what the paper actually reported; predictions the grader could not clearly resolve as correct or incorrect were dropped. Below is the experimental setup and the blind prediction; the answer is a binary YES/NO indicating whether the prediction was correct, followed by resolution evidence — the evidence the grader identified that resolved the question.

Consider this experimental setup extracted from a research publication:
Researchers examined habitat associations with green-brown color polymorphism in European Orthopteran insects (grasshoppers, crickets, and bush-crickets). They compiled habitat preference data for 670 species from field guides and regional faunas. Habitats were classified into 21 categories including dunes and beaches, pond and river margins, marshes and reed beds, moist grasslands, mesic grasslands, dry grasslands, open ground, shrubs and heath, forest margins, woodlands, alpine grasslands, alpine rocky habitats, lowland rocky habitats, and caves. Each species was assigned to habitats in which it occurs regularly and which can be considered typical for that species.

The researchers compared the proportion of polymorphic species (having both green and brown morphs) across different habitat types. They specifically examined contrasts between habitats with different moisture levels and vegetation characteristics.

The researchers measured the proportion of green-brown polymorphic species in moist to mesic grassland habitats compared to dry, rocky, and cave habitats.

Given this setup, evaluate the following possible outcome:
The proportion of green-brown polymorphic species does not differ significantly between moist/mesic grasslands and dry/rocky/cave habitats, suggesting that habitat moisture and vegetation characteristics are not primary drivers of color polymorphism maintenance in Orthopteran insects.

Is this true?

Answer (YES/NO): NO